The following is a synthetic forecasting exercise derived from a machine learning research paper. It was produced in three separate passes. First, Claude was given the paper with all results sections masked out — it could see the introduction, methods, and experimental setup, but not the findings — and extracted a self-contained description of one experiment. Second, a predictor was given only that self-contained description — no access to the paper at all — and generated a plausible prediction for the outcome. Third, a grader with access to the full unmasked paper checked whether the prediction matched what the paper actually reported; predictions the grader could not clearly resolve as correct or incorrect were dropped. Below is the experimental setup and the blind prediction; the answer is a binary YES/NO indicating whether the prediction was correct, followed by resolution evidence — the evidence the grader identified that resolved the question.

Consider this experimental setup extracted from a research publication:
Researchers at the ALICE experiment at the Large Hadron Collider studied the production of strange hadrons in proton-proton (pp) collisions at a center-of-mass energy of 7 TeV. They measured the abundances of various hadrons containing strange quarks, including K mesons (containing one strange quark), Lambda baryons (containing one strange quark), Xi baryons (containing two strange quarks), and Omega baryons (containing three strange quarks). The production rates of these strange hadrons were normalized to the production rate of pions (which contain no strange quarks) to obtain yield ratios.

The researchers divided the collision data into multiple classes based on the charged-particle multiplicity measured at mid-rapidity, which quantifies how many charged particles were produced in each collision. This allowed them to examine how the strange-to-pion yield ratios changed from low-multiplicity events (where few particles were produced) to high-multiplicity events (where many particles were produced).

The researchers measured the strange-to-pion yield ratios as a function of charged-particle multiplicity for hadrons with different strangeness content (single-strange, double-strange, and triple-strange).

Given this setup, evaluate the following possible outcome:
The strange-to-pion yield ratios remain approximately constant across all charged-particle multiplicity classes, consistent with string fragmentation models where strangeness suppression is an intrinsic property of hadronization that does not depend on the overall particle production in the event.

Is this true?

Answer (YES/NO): NO